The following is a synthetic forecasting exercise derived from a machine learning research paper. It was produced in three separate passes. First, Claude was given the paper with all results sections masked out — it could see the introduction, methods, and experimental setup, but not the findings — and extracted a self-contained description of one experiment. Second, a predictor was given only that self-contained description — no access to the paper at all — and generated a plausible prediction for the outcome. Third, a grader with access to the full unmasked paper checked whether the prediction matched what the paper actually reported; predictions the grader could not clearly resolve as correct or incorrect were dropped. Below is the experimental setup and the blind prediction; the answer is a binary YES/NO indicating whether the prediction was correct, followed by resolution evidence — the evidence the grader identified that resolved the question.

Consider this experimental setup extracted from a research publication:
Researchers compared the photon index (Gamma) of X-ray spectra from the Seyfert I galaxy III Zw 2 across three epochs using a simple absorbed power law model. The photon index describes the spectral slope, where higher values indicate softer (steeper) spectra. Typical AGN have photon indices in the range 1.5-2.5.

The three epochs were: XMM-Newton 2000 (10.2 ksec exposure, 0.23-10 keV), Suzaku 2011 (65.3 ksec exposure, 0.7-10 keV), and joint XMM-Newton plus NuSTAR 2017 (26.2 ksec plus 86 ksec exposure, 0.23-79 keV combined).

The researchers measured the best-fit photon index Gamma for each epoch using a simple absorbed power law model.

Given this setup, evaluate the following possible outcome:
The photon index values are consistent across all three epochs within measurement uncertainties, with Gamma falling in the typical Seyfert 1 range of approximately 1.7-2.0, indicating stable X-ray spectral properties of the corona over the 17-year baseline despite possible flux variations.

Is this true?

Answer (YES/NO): NO